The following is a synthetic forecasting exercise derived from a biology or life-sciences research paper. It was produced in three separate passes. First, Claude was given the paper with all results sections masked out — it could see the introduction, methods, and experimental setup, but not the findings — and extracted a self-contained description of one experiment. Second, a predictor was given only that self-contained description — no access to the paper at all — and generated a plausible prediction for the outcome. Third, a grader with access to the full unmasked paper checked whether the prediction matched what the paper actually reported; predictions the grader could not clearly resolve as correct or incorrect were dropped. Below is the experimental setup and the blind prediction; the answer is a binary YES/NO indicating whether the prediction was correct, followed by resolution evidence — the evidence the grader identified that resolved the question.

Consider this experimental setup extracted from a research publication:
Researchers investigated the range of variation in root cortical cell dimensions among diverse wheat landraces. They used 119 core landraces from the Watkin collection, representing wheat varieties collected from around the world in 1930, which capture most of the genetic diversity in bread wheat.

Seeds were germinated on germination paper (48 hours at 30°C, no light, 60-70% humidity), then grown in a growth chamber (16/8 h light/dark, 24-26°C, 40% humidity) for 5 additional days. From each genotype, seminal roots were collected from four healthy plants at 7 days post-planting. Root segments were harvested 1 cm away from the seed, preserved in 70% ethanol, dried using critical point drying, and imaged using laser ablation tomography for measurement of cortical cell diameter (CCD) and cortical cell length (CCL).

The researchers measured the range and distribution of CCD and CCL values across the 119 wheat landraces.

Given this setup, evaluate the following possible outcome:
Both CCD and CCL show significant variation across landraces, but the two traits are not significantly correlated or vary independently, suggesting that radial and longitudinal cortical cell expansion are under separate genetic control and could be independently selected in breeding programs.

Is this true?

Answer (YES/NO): YES